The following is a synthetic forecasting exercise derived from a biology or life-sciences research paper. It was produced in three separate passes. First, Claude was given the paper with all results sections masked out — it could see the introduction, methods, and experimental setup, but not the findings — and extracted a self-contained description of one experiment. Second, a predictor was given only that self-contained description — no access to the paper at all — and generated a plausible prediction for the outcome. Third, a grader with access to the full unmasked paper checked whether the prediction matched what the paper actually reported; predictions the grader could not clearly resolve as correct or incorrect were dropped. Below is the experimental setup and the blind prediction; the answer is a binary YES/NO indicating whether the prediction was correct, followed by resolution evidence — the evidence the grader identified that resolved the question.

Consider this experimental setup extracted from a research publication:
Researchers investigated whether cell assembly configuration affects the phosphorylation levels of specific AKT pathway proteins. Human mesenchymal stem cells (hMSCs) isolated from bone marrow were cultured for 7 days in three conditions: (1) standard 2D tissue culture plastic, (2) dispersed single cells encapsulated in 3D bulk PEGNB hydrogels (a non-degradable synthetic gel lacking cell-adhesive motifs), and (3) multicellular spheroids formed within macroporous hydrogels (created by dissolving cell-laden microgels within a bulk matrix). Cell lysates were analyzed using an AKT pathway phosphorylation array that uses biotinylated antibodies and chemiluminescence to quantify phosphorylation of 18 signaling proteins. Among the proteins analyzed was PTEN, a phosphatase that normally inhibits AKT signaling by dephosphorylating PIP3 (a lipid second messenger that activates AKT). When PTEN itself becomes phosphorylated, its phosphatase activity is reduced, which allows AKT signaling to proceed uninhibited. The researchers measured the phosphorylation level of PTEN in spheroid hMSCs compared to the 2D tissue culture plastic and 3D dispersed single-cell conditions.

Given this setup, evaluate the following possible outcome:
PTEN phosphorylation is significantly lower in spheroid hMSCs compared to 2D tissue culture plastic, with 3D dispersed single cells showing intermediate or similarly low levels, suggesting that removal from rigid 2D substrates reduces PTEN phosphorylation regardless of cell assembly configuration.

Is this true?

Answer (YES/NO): NO